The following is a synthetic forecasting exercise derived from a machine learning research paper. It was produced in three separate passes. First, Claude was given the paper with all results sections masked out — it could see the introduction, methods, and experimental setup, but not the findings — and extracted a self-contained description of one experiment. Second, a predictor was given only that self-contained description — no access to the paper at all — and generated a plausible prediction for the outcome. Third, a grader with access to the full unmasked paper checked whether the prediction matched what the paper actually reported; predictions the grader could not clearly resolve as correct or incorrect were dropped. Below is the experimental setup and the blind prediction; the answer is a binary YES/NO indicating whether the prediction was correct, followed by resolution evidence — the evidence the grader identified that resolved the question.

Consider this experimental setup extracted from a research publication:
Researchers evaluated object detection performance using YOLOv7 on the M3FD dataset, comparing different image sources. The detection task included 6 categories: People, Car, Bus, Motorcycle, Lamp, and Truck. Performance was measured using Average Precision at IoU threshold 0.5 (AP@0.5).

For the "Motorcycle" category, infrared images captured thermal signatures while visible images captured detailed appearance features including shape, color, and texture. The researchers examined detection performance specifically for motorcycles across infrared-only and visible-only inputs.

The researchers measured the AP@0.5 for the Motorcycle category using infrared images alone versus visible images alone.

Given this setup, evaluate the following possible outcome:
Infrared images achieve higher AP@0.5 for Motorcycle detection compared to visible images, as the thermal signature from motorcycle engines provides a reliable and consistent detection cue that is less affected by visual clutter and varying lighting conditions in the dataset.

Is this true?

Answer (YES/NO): NO